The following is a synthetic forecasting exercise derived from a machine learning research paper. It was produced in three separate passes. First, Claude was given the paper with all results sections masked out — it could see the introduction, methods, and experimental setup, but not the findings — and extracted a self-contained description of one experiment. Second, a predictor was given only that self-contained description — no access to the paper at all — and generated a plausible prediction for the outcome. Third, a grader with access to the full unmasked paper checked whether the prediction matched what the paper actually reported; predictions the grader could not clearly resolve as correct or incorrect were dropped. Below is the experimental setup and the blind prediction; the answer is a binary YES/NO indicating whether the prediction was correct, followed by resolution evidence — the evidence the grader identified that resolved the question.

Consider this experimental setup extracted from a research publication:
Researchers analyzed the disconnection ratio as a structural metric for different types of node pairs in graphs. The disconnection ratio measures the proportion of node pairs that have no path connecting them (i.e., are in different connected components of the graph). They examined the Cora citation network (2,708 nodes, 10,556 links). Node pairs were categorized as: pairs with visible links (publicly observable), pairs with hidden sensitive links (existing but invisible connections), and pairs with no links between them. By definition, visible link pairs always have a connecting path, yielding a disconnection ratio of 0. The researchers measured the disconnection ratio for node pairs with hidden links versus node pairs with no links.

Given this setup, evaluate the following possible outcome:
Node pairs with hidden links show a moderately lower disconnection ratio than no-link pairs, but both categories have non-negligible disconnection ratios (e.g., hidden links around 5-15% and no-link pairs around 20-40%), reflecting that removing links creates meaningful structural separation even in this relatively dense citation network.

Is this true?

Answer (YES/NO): NO